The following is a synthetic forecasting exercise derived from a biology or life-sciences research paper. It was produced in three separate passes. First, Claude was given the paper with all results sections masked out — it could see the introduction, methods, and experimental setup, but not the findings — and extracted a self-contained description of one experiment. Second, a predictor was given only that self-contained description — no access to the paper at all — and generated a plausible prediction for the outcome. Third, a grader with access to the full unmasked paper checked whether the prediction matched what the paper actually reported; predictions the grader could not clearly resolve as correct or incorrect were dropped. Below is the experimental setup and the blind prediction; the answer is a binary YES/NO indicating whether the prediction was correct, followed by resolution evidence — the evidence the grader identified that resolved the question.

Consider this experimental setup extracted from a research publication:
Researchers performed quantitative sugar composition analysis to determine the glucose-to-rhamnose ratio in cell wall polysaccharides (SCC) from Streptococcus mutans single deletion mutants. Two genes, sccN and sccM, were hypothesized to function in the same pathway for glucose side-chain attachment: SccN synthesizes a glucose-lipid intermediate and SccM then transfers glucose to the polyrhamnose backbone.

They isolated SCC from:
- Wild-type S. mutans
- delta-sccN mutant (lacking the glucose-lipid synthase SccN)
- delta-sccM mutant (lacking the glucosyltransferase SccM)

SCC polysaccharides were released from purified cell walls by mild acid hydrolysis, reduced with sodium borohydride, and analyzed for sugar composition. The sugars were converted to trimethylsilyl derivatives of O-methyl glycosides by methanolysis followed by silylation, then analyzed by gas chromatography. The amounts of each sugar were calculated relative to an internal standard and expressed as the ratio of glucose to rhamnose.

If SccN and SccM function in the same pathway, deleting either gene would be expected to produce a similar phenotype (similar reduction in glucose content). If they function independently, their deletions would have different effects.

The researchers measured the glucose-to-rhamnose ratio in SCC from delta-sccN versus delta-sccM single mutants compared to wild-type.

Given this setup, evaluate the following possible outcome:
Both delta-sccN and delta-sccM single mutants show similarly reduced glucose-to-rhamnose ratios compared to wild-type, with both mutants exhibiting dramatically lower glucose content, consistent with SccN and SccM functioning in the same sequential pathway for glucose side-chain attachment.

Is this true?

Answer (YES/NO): NO